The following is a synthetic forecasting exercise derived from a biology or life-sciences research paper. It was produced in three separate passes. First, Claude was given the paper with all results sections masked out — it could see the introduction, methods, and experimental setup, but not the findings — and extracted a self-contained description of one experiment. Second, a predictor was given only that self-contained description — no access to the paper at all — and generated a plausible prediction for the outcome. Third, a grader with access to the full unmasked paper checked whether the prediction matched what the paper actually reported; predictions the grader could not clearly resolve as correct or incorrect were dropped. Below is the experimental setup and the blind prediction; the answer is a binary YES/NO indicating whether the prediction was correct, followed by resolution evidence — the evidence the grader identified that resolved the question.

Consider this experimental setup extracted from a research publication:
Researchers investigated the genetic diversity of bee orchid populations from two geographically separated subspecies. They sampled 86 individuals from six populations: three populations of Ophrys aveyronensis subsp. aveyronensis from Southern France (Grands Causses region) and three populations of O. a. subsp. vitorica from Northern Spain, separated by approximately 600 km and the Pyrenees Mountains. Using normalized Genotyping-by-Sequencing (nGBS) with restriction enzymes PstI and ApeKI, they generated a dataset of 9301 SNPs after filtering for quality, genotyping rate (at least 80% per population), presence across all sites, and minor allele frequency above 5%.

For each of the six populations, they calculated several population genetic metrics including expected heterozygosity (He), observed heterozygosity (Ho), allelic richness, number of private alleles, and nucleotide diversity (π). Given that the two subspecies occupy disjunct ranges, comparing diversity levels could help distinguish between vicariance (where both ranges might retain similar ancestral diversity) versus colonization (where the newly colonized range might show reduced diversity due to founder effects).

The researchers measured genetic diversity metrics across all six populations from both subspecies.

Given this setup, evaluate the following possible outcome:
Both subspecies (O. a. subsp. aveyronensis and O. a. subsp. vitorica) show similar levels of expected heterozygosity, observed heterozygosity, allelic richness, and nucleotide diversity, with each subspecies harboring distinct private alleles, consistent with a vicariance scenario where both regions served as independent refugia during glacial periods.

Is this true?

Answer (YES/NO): NO